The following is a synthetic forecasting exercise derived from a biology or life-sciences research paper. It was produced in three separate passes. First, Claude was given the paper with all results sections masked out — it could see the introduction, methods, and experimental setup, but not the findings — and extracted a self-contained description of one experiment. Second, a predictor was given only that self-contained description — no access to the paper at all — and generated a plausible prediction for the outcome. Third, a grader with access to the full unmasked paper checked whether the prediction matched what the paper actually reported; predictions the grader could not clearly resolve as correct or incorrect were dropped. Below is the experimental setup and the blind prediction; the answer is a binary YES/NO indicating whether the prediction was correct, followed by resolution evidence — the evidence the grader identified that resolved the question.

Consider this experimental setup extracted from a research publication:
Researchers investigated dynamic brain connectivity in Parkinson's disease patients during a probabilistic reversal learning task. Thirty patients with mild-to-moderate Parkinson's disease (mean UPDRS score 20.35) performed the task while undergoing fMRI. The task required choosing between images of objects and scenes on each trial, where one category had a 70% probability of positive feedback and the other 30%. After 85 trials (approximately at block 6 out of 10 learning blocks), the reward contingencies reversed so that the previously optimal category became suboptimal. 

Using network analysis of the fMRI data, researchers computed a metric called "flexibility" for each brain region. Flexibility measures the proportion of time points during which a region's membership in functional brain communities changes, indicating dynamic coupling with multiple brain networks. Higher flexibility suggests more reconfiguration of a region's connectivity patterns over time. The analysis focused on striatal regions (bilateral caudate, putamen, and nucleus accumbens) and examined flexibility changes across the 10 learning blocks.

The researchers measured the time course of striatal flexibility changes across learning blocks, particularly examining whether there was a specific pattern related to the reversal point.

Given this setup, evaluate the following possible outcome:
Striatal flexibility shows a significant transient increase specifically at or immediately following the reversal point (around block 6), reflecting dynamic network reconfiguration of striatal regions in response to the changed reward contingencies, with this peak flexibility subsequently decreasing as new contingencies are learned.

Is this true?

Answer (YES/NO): NO